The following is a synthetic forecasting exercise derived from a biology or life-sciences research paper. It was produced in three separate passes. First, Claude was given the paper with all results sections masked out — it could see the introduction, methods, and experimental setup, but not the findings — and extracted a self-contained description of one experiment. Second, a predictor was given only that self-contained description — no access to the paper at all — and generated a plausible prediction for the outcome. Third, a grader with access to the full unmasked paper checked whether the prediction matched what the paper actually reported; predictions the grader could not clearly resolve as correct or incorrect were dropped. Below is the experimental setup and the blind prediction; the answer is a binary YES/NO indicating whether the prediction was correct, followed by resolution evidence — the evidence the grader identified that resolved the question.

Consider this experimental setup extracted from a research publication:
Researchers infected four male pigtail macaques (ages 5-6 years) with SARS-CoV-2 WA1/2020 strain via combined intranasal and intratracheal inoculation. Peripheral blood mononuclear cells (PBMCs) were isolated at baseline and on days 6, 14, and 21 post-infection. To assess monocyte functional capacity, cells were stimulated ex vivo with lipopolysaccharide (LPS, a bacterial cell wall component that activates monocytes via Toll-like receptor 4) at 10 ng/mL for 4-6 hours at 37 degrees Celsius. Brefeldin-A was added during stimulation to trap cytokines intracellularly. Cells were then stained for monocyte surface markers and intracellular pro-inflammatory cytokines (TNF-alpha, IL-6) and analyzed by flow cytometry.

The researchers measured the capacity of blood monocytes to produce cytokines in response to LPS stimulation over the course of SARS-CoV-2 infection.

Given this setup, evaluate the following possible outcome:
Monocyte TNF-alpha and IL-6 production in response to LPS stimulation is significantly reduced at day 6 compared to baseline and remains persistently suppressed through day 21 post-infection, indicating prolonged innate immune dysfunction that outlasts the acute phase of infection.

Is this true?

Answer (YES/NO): NO